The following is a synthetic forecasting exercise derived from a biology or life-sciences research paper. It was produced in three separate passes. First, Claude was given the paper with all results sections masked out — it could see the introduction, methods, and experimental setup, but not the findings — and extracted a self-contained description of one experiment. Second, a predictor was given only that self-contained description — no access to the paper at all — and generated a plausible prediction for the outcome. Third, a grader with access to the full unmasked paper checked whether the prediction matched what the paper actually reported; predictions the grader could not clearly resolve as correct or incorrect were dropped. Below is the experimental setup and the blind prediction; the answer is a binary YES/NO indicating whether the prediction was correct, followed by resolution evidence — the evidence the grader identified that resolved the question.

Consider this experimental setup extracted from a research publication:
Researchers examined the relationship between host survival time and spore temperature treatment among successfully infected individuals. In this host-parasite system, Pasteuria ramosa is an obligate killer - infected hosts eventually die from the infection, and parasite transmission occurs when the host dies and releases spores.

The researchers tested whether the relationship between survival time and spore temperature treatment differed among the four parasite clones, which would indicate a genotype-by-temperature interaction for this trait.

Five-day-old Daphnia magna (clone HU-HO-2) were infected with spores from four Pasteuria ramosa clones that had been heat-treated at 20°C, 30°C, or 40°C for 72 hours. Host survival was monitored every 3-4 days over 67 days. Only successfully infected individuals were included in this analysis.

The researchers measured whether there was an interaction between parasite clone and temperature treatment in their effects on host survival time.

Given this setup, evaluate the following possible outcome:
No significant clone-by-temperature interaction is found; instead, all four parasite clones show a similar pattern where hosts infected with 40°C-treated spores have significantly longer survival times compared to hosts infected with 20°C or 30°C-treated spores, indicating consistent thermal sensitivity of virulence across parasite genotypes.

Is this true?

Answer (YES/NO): NO